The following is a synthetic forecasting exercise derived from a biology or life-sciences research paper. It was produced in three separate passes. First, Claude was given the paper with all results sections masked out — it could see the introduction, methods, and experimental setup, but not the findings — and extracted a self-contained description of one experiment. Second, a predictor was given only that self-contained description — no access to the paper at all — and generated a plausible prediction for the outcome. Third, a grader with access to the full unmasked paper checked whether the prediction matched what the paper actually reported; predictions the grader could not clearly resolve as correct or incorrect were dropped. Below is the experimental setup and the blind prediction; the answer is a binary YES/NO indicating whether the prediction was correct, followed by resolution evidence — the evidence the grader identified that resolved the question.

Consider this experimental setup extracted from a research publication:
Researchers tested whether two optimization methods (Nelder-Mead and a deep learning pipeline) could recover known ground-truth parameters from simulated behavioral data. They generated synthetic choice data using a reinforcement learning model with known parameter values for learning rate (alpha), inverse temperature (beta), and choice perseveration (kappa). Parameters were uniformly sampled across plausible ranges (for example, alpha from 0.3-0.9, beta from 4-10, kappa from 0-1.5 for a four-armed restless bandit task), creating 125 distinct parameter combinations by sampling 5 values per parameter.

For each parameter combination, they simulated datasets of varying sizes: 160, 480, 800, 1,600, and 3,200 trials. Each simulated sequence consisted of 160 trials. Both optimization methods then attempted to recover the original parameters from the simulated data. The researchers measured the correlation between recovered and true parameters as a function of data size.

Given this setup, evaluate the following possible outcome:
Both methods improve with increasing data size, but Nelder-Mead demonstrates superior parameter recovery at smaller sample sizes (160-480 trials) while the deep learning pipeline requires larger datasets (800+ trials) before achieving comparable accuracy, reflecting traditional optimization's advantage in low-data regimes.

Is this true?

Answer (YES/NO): NO